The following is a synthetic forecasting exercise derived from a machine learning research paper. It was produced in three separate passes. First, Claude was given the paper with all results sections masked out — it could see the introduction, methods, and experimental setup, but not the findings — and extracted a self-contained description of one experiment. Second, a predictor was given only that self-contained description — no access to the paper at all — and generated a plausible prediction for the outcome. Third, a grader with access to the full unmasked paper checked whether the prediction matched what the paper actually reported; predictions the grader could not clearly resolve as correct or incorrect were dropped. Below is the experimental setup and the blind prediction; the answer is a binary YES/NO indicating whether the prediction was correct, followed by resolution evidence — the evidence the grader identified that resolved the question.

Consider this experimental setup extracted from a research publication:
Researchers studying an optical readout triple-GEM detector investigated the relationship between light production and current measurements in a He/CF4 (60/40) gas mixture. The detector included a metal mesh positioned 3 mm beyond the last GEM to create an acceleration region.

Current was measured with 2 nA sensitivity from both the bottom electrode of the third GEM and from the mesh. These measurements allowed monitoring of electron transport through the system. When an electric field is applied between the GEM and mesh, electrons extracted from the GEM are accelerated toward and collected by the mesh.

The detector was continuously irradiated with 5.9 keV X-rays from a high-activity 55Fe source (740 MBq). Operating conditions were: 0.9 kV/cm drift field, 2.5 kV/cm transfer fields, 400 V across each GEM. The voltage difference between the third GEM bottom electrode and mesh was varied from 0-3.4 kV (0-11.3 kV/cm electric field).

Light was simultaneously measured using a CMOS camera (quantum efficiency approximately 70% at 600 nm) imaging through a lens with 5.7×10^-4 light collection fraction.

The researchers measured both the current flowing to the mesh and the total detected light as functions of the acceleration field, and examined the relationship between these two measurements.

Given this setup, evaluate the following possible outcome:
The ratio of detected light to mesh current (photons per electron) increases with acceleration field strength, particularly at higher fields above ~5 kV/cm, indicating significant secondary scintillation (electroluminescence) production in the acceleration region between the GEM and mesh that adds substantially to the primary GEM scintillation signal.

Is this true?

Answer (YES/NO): NO